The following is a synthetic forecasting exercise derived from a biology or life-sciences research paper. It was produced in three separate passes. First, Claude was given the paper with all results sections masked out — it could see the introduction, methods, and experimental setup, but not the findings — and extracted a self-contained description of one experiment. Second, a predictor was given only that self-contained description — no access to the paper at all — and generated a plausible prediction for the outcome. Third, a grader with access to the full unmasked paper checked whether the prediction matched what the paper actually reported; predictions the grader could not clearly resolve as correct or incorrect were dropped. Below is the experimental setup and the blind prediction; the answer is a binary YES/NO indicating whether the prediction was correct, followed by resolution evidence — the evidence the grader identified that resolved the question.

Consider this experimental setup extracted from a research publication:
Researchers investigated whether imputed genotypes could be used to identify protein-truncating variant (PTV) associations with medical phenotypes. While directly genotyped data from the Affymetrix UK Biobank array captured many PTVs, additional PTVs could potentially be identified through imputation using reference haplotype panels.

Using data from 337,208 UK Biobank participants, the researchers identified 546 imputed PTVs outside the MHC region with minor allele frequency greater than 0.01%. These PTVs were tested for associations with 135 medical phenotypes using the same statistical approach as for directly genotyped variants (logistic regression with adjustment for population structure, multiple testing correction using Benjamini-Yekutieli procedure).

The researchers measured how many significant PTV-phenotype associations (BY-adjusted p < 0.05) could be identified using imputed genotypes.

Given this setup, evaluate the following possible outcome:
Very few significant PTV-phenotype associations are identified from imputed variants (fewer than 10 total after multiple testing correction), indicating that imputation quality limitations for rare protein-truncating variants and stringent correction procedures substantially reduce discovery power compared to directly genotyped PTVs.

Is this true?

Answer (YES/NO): YES